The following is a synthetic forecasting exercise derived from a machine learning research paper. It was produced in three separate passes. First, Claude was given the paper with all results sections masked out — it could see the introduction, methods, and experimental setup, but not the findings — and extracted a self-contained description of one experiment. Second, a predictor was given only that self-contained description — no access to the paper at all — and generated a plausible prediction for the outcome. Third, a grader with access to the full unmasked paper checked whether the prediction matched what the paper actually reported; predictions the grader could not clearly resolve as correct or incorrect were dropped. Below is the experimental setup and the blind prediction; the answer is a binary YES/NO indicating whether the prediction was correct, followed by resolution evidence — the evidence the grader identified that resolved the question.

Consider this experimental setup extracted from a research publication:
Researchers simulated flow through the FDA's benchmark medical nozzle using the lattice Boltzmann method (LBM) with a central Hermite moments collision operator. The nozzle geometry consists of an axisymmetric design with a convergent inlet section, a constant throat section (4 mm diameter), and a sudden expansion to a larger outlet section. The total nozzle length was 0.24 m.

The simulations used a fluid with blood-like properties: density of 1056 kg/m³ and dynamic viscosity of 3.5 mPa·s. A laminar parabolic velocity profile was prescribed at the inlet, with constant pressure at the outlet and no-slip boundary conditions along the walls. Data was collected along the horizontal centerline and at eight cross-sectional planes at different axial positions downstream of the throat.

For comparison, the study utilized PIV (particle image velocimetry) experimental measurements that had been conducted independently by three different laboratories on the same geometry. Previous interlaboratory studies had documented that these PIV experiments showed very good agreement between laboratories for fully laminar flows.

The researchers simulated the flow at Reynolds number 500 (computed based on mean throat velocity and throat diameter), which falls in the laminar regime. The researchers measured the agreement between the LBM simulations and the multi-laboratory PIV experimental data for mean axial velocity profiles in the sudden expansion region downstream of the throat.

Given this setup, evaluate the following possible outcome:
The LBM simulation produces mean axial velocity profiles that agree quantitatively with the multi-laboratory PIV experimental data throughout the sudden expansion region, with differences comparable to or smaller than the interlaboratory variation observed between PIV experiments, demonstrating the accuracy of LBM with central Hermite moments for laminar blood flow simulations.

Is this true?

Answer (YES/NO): YES